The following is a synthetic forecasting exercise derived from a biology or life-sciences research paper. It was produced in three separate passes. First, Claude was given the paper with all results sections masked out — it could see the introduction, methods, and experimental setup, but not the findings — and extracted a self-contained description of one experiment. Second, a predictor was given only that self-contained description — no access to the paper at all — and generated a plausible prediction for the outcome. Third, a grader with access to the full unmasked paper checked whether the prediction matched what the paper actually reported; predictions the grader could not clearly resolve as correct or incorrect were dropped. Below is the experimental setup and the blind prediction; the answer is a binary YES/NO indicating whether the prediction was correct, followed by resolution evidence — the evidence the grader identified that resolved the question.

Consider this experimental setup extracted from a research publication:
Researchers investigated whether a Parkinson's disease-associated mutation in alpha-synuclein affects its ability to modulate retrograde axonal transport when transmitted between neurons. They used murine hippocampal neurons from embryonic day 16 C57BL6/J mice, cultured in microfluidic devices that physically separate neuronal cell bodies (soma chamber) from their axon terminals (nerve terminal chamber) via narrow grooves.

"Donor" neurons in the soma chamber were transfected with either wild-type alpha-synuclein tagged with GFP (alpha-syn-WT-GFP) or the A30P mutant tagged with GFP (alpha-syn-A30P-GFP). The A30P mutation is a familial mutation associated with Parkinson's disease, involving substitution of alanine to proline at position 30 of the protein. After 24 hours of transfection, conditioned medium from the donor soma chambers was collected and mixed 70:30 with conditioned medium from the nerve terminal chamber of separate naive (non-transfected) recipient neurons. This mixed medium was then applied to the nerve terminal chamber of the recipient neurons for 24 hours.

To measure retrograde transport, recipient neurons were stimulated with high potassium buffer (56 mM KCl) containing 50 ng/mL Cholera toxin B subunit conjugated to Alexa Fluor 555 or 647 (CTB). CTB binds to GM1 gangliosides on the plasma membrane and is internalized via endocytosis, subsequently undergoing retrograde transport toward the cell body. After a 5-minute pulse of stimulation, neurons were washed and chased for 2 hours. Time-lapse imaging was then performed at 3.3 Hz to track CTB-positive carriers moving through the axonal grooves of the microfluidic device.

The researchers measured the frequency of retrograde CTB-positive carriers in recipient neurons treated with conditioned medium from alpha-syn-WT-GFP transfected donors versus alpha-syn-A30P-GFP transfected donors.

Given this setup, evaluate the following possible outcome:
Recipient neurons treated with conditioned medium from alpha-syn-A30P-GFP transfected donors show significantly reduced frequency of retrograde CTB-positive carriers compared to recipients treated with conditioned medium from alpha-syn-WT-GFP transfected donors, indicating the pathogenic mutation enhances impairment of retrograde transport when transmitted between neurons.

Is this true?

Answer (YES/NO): NO